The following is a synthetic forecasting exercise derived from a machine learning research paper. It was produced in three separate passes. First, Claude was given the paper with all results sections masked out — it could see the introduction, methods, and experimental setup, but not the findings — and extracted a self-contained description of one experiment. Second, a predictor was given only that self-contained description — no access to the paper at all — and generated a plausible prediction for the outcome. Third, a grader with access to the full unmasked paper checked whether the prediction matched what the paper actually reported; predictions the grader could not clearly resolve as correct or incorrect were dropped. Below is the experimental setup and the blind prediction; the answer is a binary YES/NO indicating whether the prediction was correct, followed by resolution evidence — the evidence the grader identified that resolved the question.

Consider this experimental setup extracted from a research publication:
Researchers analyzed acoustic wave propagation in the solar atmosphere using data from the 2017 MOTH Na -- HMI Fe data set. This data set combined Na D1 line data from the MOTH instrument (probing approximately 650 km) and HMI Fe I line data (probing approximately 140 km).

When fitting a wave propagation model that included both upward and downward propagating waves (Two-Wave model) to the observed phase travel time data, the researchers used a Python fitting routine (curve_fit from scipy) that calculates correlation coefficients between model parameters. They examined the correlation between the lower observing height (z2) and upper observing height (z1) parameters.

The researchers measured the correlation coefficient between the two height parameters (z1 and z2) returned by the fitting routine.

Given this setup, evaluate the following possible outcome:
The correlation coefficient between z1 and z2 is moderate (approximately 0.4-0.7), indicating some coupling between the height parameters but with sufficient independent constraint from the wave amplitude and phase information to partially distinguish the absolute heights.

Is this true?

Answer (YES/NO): NO